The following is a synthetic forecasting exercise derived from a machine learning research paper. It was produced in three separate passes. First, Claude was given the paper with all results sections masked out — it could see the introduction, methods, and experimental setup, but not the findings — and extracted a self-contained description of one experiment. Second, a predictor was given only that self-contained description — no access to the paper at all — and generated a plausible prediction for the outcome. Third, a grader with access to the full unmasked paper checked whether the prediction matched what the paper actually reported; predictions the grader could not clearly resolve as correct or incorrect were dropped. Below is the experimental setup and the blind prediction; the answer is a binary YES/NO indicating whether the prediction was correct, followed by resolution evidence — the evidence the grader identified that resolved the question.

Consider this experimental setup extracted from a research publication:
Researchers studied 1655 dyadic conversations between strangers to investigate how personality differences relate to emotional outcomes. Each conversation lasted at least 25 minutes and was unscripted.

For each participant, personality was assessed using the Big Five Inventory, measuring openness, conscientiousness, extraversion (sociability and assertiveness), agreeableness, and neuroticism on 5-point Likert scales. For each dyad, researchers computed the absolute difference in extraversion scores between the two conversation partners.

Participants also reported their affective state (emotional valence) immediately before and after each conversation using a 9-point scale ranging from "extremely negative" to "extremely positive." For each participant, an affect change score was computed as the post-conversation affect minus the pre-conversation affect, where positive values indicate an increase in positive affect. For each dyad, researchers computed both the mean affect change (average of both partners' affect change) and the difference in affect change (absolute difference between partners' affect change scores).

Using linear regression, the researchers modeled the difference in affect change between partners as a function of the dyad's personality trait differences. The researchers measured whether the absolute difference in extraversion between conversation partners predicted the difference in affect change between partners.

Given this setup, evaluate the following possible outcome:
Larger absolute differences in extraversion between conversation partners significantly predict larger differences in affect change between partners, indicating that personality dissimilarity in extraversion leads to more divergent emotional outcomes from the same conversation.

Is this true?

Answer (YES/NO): YES